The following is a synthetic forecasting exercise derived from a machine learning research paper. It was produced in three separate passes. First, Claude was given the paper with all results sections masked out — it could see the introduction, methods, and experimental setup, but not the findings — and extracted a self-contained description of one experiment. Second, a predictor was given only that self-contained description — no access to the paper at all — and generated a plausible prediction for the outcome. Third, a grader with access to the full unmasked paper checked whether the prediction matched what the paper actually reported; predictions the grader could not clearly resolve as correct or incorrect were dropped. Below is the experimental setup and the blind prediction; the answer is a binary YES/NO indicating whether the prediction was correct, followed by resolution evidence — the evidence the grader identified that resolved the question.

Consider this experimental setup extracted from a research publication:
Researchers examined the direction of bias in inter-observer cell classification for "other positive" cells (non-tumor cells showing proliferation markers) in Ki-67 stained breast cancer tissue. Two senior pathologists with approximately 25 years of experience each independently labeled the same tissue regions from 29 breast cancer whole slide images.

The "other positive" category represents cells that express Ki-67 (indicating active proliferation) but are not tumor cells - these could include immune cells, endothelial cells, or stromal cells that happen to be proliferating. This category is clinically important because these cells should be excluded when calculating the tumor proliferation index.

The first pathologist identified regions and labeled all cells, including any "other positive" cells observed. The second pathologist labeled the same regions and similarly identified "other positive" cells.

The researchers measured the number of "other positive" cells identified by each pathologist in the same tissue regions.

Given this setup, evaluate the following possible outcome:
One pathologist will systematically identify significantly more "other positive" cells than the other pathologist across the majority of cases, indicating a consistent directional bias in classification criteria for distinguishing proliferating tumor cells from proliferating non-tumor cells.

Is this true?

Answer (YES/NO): YES